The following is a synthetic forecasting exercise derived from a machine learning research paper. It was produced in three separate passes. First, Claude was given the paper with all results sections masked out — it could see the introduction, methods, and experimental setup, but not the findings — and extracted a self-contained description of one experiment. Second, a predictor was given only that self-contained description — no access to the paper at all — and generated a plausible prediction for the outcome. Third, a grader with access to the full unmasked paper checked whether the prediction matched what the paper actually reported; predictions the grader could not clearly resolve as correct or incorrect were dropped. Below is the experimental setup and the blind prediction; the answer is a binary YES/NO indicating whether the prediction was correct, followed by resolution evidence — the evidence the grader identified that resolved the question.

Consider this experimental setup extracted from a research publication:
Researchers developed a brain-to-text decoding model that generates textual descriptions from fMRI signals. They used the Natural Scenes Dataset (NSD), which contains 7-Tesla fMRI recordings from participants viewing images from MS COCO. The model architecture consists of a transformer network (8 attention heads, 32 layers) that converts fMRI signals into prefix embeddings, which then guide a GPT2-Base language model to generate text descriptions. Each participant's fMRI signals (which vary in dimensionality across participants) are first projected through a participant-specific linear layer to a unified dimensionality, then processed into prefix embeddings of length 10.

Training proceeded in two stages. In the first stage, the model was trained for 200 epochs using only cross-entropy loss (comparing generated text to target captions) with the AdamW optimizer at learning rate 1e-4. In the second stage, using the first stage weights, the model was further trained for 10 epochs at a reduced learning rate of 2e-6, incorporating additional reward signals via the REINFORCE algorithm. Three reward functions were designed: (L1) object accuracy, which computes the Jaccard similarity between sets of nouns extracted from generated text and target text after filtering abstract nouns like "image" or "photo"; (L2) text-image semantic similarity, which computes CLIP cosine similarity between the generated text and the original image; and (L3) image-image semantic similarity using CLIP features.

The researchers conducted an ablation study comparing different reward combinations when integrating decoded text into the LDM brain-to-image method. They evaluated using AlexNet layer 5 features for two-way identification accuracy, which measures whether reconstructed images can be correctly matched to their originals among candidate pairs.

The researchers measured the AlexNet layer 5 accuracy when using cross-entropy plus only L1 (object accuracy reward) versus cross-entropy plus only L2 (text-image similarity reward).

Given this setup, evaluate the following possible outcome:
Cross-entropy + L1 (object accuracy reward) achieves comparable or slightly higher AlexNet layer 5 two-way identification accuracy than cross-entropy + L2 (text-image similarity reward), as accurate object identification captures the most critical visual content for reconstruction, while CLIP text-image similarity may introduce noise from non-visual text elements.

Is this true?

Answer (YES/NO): YES